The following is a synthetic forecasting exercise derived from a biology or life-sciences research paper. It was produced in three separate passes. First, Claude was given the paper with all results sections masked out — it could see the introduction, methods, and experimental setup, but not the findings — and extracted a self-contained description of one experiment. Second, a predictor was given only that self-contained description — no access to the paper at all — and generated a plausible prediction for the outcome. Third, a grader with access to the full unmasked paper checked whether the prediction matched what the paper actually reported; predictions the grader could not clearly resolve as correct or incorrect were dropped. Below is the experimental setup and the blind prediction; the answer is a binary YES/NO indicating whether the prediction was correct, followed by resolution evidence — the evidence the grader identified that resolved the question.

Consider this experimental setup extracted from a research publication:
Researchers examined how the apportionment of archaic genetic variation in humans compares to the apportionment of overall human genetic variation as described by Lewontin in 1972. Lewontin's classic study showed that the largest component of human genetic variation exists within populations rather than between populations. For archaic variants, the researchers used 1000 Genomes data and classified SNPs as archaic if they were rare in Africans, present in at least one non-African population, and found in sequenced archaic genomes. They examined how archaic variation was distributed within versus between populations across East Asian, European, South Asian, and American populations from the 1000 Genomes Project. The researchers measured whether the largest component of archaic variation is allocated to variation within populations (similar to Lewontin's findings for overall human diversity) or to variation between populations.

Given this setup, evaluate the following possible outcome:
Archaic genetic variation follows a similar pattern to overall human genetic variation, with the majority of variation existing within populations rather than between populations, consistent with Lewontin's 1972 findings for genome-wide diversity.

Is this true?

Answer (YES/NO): YES